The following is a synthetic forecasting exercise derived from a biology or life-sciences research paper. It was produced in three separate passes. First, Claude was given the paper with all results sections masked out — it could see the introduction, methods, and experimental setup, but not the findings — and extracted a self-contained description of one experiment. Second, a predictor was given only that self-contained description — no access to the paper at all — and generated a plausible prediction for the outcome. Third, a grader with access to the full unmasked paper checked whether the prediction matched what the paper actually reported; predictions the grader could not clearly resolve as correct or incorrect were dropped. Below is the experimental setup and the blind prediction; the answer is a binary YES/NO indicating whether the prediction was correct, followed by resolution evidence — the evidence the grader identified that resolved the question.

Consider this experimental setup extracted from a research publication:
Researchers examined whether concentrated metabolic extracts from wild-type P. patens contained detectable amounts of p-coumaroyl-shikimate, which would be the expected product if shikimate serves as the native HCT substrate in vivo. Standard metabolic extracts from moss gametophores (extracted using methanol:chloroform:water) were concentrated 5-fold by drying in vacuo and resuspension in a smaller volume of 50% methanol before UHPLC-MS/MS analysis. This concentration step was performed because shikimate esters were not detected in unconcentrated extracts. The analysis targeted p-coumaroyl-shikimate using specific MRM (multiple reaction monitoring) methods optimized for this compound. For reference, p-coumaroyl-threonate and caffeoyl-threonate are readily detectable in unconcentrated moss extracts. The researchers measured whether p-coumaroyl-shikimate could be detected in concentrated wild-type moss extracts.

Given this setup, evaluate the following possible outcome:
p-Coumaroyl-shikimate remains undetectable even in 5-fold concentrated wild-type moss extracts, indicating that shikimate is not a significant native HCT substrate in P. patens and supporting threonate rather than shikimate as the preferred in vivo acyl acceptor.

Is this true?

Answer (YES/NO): NO